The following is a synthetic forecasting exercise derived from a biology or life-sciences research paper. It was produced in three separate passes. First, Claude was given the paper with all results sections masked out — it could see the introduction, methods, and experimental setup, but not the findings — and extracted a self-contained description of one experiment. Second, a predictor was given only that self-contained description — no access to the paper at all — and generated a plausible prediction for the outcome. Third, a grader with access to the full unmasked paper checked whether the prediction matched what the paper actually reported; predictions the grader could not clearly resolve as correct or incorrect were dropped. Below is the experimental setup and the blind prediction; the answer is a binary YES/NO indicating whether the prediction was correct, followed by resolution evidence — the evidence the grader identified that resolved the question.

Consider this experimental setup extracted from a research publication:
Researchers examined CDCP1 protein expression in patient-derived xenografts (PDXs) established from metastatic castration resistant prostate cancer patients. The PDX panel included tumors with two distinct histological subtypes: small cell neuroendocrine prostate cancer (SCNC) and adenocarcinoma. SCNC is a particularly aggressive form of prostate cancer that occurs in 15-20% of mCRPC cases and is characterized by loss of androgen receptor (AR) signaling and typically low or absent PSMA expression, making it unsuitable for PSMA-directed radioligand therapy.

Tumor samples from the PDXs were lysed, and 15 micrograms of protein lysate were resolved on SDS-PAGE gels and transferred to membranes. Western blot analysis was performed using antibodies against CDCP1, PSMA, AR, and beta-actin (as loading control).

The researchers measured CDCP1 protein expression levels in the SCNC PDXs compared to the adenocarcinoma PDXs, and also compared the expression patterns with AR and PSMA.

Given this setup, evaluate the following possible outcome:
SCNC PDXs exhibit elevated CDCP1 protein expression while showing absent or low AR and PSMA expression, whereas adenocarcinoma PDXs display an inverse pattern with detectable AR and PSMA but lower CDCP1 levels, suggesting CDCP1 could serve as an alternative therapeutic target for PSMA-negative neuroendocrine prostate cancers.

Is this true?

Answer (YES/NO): NO